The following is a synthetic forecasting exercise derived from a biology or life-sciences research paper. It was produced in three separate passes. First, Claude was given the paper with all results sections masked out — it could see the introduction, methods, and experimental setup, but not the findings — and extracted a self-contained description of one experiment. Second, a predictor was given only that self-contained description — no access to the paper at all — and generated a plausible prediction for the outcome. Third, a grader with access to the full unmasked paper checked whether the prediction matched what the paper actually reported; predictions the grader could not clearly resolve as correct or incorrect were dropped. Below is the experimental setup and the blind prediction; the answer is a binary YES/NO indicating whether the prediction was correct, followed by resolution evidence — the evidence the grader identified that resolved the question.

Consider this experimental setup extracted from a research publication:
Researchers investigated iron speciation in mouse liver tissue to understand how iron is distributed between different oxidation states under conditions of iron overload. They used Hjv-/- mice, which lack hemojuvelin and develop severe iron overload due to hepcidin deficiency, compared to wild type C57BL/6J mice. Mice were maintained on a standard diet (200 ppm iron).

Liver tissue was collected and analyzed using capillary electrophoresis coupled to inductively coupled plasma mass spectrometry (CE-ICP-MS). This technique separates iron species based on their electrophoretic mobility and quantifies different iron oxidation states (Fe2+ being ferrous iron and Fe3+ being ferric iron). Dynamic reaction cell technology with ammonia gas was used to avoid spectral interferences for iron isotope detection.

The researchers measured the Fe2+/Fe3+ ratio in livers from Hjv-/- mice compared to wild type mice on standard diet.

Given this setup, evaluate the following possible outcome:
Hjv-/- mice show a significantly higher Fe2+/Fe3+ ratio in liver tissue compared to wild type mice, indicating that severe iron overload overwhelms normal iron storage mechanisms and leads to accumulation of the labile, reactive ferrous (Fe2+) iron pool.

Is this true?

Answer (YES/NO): YES